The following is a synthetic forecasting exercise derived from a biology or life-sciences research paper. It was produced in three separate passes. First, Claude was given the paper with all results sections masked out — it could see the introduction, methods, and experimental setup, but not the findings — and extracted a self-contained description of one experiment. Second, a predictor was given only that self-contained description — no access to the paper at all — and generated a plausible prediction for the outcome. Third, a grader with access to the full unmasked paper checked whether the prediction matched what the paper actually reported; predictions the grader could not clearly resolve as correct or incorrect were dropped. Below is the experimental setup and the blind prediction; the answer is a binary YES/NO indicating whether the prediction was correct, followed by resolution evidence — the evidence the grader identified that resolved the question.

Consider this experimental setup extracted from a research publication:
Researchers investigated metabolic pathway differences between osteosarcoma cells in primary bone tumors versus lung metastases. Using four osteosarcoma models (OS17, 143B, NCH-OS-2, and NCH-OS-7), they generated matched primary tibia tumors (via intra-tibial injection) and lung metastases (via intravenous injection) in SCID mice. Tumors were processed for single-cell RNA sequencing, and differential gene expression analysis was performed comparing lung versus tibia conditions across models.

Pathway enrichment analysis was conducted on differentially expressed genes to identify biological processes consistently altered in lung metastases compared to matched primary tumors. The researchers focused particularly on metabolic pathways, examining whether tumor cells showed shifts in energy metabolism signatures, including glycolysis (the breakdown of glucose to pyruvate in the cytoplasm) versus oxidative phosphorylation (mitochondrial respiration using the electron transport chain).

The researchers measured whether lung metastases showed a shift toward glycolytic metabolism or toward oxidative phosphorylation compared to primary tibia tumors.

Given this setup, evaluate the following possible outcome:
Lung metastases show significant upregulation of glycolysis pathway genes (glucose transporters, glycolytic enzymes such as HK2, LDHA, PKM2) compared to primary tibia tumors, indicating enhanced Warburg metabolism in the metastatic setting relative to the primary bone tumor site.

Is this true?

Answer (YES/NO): NO